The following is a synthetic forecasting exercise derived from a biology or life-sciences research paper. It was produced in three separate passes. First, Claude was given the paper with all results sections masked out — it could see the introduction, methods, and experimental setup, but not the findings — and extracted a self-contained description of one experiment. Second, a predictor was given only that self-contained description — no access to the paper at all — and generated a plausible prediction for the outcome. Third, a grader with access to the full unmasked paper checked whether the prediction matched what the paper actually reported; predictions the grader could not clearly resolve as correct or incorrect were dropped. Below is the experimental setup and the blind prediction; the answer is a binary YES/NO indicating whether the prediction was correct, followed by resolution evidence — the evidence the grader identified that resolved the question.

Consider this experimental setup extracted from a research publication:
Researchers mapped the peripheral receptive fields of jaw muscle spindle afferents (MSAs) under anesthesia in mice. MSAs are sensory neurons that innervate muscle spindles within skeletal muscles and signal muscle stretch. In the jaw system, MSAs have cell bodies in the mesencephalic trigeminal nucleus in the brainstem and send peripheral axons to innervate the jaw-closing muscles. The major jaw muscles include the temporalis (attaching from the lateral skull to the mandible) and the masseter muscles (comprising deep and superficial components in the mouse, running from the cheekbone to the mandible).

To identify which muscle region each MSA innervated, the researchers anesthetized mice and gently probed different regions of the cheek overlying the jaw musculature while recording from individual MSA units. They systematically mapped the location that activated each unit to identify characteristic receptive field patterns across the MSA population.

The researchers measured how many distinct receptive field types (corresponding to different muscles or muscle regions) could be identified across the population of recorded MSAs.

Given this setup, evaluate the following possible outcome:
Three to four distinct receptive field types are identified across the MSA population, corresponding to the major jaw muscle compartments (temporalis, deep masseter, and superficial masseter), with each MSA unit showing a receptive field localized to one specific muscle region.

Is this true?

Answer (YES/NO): NO